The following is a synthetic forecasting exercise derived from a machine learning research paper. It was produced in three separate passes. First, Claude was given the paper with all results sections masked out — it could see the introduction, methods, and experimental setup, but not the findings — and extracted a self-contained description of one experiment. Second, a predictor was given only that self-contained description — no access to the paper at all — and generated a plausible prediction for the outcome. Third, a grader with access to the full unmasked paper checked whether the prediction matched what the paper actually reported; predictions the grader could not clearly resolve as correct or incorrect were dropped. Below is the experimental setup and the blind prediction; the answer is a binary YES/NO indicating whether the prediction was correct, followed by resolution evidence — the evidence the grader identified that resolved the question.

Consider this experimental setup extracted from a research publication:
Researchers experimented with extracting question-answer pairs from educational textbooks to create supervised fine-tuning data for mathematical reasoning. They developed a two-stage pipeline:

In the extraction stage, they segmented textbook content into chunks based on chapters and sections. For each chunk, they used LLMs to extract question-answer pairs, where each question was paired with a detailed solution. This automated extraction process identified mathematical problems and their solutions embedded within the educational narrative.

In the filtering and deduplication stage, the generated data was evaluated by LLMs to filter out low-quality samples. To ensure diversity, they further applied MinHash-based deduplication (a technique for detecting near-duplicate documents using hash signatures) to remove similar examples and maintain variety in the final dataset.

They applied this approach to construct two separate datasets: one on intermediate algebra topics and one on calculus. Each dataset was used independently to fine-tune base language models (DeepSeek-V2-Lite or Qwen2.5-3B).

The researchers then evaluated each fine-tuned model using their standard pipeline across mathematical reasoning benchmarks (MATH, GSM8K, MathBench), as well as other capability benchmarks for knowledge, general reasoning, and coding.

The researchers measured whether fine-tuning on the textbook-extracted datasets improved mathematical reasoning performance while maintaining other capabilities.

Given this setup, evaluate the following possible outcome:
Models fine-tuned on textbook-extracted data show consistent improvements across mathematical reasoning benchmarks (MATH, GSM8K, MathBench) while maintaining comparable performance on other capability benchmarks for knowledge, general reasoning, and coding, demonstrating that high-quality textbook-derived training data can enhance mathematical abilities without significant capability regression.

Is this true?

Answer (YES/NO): NO